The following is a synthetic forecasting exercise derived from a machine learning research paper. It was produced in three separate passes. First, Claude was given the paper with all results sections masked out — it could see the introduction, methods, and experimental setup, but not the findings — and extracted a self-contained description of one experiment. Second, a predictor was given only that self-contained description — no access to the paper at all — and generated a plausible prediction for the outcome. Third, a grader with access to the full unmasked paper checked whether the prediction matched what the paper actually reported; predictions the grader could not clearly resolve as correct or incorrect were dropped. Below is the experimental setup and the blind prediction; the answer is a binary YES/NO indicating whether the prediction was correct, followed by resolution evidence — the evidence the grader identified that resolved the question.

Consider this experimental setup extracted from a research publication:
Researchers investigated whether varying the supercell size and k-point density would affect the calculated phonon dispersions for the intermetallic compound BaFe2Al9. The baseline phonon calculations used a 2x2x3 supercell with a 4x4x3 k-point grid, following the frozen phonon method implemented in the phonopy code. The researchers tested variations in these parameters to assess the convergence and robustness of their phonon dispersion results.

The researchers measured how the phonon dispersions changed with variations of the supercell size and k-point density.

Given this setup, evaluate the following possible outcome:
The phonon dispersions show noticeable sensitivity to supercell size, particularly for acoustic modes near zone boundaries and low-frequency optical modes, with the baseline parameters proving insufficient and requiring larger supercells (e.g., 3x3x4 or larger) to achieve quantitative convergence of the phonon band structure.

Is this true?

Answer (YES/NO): NO